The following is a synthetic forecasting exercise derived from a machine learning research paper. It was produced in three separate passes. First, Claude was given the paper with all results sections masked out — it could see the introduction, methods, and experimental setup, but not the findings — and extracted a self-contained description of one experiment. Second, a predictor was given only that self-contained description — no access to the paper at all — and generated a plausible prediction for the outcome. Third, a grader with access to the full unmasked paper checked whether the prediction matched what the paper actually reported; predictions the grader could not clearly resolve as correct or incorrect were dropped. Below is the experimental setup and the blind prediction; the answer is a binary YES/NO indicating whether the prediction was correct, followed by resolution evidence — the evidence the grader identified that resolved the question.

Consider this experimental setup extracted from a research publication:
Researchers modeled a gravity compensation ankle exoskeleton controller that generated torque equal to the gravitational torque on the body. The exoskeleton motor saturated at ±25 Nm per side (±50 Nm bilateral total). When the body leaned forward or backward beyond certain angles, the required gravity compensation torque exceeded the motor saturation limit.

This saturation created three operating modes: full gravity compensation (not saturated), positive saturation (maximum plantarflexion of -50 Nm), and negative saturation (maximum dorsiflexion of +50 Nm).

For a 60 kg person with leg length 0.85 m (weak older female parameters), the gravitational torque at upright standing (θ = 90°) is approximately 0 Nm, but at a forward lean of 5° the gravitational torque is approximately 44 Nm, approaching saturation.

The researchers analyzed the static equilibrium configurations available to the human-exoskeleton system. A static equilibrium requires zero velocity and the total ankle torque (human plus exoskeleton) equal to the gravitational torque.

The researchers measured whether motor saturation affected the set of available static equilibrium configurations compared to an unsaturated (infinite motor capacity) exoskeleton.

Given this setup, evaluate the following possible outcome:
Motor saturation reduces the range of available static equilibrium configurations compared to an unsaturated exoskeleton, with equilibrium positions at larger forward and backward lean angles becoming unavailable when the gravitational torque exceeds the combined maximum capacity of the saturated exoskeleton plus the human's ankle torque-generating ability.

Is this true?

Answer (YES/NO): YES